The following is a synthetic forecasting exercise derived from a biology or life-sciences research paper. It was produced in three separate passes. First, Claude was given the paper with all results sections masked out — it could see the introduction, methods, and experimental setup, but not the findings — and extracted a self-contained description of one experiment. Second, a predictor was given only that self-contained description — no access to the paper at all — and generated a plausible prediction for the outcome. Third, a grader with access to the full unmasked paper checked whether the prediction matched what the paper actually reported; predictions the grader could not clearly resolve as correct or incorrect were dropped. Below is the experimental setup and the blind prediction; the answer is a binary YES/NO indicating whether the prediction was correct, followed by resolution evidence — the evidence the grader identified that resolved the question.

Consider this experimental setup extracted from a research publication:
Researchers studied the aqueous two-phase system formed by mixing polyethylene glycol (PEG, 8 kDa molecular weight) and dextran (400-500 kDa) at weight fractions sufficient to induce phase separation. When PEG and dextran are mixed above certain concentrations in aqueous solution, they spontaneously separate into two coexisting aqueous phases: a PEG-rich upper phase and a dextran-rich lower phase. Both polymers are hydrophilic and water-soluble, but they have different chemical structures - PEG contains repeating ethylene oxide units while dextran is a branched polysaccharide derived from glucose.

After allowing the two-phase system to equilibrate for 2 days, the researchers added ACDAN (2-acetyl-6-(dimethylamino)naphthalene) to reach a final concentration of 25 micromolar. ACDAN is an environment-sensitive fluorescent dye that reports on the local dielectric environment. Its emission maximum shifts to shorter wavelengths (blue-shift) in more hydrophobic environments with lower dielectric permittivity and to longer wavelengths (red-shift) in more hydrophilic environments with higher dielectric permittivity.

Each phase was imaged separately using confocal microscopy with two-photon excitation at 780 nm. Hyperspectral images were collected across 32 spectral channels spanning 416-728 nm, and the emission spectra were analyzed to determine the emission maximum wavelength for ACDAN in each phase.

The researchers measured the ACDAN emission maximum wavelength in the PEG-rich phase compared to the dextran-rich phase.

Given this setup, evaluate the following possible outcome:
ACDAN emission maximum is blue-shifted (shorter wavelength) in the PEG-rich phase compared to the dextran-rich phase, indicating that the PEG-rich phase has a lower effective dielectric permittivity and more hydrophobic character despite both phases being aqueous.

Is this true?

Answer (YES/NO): YES